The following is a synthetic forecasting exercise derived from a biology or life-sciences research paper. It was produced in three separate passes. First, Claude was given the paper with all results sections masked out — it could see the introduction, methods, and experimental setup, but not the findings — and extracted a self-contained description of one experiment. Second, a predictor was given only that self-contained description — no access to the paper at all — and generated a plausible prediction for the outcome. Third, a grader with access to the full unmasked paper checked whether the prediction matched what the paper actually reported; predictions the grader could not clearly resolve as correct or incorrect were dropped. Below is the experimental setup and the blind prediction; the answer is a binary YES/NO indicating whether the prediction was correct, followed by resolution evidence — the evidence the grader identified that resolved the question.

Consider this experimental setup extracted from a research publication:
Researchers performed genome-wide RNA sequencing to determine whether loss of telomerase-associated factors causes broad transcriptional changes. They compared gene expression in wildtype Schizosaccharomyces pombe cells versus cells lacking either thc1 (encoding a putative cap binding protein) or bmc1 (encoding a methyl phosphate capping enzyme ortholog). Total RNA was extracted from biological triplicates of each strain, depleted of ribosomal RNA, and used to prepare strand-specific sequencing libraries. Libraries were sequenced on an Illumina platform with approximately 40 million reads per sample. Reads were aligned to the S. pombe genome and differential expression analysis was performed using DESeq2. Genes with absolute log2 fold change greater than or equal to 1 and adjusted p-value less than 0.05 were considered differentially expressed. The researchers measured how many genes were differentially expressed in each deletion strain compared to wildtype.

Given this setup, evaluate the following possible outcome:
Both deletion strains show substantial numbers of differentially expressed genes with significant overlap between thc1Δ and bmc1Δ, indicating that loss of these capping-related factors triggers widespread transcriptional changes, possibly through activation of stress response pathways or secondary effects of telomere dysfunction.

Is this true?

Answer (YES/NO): NO